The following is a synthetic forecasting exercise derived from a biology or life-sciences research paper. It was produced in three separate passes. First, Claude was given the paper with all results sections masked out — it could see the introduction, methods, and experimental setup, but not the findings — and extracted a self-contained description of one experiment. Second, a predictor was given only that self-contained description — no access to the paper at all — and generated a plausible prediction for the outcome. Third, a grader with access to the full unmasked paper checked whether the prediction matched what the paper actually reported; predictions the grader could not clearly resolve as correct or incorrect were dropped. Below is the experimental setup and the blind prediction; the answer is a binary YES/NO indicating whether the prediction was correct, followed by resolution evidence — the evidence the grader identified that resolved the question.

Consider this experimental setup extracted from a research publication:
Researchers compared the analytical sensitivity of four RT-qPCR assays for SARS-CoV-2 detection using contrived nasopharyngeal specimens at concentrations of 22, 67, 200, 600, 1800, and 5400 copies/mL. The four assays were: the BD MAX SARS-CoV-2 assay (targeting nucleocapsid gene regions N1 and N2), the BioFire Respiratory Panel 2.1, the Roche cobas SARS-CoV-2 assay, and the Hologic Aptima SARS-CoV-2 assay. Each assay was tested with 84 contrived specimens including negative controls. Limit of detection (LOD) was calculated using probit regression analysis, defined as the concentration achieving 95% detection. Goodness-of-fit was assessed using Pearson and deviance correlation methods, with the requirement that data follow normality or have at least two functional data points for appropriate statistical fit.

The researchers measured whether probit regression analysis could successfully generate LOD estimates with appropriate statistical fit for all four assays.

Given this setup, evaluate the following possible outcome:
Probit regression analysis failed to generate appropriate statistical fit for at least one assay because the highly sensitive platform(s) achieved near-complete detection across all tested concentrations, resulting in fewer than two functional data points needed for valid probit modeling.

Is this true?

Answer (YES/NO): NO